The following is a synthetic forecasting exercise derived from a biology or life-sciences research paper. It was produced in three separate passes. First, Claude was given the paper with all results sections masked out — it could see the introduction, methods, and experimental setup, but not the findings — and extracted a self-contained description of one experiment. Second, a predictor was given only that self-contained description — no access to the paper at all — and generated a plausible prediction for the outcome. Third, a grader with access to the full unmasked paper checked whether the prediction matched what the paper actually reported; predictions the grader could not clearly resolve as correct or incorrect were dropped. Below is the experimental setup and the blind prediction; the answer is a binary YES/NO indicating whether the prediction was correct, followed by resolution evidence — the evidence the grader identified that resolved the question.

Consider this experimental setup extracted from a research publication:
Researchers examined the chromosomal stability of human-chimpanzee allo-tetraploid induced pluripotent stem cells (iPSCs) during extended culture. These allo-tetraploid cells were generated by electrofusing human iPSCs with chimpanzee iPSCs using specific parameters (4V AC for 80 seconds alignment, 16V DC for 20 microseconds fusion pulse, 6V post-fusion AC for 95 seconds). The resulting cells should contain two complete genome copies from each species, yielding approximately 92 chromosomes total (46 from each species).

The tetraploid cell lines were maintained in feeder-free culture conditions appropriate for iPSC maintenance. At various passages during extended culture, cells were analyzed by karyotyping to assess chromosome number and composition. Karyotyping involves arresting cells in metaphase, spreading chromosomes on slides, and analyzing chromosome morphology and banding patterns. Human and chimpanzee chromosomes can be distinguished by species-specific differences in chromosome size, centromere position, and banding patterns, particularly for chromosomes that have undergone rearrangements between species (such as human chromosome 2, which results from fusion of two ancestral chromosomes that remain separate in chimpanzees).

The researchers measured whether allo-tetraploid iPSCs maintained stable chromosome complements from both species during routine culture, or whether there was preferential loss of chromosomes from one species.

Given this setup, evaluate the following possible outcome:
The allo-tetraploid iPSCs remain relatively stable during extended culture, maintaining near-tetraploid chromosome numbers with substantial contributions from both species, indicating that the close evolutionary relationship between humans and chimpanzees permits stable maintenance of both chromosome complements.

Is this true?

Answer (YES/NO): YES